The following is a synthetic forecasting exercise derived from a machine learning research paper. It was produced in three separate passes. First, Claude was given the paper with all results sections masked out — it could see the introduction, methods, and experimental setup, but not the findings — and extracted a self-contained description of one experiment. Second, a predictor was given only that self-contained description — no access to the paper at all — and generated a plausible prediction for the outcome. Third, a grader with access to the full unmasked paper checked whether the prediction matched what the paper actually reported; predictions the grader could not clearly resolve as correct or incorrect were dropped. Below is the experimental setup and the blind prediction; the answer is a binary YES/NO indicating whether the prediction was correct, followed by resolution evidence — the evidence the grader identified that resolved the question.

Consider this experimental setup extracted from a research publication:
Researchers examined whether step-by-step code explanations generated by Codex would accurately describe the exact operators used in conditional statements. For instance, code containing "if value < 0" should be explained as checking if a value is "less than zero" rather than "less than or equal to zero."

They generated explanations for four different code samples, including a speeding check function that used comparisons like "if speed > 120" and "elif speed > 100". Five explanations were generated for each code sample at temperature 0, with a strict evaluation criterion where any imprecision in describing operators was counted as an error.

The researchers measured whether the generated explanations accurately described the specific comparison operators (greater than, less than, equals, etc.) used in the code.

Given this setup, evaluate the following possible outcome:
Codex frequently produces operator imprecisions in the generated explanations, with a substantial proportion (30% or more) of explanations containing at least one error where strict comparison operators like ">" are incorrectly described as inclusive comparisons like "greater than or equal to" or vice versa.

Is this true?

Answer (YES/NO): NO